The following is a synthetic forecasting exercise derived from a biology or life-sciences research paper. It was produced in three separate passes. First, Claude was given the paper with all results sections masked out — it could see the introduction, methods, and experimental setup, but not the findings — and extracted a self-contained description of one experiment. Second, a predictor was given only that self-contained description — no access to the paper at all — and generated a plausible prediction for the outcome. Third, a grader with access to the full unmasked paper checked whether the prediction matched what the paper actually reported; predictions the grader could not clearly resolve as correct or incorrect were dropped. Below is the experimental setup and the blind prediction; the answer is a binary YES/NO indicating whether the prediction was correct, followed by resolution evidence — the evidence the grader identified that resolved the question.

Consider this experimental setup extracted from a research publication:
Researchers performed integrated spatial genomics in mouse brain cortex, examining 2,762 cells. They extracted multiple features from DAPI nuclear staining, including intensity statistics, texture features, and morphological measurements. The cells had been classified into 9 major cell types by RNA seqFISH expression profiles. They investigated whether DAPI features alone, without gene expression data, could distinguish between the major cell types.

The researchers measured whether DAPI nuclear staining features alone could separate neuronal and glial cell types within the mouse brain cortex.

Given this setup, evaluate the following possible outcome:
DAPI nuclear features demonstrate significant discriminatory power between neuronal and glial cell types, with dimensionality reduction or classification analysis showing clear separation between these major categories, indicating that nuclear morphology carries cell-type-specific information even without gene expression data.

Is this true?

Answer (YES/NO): YES